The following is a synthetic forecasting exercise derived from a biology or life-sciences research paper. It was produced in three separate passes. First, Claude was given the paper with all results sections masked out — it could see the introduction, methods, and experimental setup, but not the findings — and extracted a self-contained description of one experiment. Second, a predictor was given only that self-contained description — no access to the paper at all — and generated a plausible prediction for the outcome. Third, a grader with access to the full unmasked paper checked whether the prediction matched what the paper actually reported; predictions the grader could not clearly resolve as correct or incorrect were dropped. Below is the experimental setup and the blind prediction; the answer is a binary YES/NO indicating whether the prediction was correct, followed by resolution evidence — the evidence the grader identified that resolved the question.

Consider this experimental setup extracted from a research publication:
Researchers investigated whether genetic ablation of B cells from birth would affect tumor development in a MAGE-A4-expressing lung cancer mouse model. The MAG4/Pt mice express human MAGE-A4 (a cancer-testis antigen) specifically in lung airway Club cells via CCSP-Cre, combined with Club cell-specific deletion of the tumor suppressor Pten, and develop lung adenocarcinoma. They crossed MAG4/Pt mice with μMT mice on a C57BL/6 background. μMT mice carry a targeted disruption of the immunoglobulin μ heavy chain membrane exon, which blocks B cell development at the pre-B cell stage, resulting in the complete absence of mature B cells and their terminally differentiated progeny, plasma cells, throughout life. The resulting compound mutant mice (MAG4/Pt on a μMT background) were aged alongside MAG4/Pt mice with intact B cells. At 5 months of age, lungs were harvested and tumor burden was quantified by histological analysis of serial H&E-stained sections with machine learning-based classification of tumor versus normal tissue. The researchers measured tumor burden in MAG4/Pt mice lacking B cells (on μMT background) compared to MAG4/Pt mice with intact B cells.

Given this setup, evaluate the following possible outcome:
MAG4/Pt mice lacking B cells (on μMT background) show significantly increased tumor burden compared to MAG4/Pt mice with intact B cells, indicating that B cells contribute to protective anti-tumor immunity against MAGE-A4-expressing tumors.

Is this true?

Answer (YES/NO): NO